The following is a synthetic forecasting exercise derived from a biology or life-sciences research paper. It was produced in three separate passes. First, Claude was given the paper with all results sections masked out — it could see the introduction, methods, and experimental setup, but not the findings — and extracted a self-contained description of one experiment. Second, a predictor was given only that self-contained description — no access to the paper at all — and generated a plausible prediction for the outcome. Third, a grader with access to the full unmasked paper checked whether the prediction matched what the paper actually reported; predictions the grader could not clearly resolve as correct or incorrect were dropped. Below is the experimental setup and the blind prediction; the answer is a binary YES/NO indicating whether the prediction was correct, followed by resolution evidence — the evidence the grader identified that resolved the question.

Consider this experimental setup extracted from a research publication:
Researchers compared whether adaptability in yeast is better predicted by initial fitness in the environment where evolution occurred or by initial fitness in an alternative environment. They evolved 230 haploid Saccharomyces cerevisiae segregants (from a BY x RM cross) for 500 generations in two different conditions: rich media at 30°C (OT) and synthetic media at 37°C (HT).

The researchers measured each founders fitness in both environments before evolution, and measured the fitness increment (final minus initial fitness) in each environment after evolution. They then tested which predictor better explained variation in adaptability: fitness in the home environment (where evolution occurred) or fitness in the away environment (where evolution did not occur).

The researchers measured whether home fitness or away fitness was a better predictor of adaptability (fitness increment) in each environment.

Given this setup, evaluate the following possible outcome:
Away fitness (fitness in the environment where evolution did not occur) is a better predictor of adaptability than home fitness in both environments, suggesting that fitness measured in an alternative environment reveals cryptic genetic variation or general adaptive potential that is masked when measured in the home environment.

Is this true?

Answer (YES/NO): NO